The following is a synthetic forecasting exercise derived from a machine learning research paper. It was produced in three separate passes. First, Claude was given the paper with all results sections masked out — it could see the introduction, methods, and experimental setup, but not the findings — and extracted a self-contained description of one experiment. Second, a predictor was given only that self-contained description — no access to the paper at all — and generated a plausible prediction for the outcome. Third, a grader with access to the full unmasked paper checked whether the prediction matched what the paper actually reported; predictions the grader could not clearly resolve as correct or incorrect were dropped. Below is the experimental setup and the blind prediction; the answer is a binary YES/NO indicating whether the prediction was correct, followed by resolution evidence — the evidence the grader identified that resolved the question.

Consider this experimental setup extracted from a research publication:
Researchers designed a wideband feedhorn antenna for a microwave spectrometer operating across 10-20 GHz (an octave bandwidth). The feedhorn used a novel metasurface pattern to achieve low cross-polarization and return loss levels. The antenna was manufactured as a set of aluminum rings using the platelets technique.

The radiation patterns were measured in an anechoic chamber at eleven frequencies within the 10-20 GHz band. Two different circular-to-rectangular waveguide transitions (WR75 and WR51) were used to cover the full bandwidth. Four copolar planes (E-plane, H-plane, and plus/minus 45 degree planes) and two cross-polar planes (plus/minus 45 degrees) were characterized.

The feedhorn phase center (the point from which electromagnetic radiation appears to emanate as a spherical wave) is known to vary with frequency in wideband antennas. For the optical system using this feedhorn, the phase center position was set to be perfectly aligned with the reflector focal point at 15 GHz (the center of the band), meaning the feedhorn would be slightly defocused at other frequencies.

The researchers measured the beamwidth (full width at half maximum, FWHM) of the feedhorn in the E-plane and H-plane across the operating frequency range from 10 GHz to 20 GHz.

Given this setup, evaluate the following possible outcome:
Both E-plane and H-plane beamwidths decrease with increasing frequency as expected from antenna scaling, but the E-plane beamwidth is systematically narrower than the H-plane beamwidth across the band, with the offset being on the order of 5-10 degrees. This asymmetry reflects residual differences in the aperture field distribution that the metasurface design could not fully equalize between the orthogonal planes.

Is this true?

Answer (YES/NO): NO